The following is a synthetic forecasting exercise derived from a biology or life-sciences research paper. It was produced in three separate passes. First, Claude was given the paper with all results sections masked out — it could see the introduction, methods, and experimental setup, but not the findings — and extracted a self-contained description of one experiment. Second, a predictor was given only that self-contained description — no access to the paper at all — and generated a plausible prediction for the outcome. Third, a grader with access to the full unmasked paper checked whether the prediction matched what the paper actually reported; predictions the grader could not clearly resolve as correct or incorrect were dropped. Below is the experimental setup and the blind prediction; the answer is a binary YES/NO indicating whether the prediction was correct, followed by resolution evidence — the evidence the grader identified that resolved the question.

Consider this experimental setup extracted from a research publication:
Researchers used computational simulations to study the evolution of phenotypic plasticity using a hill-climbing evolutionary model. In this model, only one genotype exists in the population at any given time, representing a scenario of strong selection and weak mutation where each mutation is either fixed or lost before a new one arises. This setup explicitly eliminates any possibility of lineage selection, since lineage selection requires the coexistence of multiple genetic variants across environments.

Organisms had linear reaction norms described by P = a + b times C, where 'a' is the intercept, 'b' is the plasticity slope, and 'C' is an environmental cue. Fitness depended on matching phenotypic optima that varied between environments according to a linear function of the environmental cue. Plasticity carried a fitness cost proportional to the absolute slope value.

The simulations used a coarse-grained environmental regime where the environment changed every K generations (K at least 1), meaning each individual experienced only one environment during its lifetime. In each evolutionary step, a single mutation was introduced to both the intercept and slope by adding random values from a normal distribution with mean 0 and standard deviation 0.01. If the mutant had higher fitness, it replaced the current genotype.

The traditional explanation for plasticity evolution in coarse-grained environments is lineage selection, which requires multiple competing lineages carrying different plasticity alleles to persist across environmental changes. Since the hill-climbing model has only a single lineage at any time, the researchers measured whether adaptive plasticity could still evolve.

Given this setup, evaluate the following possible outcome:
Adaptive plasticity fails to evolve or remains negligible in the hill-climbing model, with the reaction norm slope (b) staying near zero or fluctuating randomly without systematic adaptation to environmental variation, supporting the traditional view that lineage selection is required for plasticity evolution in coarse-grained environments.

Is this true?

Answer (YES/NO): NO